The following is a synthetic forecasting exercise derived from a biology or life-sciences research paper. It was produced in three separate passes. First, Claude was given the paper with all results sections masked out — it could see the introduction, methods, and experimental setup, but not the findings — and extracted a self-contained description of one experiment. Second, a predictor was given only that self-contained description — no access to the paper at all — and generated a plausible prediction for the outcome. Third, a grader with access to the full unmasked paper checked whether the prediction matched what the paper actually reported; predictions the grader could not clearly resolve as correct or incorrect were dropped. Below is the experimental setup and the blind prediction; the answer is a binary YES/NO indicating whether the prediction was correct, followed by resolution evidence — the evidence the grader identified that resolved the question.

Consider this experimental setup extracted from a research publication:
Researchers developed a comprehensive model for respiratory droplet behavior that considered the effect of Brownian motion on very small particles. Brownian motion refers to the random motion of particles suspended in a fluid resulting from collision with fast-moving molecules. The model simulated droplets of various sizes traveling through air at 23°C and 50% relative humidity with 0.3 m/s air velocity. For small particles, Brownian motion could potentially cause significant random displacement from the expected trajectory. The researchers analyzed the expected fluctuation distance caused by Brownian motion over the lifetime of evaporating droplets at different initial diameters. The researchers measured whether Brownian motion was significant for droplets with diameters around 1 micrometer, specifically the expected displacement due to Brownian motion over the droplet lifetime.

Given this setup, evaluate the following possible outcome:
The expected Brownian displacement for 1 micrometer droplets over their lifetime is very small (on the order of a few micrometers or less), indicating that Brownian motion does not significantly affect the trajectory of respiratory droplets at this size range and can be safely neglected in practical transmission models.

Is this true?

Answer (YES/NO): NO